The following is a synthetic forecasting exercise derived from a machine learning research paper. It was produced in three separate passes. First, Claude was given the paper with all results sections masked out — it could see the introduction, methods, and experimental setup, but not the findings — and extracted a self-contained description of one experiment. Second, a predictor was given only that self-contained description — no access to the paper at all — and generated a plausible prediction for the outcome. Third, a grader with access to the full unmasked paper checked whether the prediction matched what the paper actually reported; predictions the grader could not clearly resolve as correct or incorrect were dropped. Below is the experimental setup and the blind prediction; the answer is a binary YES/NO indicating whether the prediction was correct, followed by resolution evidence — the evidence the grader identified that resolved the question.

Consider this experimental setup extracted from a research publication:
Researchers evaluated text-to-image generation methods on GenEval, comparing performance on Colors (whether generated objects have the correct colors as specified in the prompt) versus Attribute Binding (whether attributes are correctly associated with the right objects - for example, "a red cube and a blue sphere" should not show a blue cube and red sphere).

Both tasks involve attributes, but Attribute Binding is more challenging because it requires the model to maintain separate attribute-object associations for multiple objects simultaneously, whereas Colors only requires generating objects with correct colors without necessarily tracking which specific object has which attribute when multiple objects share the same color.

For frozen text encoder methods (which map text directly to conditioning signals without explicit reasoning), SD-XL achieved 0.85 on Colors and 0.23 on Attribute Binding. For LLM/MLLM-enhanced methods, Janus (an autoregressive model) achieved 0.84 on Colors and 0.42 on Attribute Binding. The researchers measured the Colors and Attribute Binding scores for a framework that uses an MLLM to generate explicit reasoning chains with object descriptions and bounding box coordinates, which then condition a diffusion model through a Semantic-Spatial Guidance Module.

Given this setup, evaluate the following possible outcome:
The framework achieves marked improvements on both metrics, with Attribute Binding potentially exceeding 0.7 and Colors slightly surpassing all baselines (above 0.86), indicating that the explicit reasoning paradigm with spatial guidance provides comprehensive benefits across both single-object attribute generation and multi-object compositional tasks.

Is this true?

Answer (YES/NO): NO